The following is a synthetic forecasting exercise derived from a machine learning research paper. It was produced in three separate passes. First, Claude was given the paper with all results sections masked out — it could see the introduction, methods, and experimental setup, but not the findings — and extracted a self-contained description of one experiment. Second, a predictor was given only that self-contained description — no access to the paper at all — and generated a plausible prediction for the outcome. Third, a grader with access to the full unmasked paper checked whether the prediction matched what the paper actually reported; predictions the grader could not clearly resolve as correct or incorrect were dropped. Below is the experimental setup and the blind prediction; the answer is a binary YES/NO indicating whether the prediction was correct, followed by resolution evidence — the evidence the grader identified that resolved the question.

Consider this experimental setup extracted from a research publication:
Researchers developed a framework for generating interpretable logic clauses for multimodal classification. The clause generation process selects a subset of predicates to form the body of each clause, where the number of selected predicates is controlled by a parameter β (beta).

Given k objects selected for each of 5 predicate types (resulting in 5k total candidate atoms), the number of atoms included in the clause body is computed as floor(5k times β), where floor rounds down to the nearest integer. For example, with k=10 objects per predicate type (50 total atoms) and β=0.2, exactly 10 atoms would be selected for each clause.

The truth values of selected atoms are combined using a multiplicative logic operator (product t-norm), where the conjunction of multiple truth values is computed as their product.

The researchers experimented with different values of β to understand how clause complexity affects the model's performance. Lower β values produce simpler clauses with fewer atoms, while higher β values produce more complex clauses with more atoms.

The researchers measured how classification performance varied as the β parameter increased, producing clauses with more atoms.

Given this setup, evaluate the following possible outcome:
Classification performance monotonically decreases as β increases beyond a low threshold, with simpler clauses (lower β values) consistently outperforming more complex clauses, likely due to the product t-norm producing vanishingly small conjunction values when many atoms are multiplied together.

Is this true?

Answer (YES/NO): NO